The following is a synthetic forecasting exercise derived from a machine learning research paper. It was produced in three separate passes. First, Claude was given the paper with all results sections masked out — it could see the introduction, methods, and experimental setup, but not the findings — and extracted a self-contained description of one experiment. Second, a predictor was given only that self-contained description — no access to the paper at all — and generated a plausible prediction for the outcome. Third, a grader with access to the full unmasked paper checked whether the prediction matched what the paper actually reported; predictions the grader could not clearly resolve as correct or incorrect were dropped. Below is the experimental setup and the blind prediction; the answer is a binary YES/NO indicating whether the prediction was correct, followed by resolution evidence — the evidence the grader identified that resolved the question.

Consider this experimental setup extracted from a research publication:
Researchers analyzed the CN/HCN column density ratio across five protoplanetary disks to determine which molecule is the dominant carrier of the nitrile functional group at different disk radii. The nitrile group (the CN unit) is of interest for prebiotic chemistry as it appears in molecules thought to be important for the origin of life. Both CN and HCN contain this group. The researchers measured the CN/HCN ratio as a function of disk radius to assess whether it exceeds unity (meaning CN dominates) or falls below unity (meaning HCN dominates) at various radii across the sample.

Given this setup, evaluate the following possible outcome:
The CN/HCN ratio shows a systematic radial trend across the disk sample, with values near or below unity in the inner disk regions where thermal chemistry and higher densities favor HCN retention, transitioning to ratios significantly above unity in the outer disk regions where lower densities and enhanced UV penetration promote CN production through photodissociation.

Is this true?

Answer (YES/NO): NO